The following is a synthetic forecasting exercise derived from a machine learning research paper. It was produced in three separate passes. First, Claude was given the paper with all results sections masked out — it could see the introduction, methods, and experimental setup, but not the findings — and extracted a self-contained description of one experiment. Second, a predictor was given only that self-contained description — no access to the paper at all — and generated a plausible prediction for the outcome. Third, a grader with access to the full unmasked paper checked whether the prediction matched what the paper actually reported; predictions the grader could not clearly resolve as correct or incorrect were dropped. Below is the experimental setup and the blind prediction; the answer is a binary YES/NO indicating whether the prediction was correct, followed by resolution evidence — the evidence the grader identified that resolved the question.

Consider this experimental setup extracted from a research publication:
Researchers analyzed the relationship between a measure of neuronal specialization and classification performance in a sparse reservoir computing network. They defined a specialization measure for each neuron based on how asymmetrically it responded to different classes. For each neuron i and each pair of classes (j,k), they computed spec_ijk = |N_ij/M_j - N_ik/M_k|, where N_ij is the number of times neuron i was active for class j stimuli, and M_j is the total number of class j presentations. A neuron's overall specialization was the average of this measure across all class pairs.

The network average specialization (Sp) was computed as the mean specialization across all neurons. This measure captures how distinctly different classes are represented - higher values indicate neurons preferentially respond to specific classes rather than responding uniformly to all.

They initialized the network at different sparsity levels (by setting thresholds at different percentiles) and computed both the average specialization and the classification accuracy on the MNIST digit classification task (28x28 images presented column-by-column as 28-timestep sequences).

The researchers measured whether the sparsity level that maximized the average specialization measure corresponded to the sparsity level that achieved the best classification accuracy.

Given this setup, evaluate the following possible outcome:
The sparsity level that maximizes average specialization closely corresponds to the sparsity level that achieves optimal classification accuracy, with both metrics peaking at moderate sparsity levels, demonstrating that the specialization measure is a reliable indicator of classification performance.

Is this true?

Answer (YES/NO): YES